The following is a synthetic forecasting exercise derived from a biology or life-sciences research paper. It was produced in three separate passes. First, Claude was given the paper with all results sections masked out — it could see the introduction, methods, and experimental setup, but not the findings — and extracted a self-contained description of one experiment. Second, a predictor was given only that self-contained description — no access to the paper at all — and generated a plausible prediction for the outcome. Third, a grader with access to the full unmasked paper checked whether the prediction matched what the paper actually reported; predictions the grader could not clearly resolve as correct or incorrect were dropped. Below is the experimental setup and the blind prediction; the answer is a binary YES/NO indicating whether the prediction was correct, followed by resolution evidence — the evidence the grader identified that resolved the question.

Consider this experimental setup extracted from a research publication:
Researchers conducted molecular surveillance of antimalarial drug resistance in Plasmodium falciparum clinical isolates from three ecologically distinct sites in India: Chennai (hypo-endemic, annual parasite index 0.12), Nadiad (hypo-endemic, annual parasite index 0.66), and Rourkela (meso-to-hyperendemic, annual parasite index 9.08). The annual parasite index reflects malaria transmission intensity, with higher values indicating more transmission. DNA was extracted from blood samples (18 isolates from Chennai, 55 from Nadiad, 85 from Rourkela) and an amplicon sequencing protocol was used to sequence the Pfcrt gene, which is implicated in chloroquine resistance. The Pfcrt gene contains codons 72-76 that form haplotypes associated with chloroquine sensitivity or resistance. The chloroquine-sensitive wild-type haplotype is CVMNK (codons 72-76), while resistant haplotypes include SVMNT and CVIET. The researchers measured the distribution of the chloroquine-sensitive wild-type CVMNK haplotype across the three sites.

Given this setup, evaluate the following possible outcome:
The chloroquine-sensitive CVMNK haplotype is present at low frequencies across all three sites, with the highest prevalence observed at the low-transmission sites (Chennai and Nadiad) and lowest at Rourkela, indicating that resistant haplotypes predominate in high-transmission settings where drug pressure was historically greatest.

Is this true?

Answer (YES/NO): NO